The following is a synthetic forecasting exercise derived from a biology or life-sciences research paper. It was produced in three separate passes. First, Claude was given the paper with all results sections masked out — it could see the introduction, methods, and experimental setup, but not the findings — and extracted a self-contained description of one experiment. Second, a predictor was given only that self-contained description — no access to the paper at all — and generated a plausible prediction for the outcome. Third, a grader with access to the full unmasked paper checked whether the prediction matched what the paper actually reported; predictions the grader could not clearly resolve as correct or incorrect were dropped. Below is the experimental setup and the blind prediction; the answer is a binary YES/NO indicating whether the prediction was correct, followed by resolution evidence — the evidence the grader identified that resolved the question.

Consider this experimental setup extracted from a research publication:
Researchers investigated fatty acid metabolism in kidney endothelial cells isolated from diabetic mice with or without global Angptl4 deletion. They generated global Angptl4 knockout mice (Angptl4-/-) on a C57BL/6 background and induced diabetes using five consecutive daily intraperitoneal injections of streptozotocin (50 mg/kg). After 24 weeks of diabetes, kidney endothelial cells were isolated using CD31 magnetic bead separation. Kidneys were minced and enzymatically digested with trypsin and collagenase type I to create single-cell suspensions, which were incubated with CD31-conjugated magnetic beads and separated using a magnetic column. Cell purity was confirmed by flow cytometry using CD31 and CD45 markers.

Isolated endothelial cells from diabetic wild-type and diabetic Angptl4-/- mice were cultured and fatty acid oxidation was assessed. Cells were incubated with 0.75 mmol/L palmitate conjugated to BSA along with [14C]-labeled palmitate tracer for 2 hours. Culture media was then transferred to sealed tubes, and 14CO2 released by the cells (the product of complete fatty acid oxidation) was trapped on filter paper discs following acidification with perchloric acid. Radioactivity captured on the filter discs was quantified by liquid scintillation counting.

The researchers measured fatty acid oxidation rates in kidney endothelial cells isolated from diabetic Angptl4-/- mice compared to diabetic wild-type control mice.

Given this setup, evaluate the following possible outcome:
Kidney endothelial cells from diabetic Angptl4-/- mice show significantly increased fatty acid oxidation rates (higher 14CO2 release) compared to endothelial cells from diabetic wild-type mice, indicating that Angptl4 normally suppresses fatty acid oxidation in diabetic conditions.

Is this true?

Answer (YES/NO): YES